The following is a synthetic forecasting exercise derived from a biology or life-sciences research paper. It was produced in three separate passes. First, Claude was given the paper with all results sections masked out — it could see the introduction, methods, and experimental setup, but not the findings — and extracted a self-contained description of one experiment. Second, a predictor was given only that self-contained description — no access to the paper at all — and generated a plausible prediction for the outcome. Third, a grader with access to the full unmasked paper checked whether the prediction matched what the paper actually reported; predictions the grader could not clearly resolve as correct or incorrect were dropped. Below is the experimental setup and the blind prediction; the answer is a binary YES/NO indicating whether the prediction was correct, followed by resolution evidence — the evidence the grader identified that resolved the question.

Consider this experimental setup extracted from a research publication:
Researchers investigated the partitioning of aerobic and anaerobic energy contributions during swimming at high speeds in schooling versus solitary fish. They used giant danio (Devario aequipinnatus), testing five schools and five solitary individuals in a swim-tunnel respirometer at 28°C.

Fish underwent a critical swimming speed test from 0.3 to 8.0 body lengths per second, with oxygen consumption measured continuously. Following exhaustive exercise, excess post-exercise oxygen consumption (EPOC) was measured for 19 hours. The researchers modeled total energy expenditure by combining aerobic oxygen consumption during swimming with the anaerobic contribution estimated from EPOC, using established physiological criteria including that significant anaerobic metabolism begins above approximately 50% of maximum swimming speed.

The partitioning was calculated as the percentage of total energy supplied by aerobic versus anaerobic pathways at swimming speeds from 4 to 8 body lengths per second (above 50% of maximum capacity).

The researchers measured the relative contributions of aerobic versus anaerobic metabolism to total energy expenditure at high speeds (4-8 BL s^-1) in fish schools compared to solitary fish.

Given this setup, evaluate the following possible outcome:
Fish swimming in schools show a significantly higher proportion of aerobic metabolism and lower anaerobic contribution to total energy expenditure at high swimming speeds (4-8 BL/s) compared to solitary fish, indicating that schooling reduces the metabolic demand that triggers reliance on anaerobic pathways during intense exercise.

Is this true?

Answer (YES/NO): YES